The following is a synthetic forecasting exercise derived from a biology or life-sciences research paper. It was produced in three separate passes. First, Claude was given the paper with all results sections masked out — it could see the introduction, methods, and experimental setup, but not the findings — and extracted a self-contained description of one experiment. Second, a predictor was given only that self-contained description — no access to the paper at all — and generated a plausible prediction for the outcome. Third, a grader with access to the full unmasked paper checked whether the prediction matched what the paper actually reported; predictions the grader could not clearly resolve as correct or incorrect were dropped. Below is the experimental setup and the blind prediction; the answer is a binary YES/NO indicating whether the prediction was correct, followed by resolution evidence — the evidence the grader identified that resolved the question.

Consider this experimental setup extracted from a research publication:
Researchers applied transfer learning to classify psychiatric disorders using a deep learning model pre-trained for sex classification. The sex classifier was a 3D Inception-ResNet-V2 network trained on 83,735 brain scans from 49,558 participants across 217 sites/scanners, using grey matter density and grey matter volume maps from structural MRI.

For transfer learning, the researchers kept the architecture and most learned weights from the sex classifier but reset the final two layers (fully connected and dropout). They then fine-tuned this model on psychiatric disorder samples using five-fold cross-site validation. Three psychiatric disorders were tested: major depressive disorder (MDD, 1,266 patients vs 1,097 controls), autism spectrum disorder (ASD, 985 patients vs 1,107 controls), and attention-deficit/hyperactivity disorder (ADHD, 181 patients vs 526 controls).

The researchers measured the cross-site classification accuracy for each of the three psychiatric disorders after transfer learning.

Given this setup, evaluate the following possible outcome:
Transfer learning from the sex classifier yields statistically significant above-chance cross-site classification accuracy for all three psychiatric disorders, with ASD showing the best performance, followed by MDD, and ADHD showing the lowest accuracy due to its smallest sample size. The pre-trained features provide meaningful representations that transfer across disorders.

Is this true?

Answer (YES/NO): NO